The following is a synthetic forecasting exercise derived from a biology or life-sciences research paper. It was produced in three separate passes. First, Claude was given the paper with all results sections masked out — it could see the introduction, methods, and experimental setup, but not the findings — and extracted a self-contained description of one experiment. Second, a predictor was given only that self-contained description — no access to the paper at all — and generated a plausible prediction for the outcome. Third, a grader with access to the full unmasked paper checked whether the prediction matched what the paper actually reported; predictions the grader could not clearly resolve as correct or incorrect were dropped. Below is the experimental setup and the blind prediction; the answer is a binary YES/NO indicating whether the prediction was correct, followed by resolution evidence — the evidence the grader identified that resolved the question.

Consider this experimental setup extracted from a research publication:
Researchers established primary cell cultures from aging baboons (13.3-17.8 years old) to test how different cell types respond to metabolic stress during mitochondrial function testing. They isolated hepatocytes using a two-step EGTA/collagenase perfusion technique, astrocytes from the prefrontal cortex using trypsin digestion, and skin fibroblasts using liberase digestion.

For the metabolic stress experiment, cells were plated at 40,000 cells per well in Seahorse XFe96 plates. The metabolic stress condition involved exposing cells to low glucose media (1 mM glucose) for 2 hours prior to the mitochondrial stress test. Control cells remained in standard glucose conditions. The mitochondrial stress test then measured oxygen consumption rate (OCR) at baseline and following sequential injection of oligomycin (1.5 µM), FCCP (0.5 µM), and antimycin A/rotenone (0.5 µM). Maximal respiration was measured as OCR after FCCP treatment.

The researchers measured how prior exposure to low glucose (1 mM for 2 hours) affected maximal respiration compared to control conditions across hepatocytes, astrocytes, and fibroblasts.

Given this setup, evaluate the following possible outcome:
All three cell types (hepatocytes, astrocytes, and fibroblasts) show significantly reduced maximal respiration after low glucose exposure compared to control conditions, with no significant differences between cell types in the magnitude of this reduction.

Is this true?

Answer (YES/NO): NO